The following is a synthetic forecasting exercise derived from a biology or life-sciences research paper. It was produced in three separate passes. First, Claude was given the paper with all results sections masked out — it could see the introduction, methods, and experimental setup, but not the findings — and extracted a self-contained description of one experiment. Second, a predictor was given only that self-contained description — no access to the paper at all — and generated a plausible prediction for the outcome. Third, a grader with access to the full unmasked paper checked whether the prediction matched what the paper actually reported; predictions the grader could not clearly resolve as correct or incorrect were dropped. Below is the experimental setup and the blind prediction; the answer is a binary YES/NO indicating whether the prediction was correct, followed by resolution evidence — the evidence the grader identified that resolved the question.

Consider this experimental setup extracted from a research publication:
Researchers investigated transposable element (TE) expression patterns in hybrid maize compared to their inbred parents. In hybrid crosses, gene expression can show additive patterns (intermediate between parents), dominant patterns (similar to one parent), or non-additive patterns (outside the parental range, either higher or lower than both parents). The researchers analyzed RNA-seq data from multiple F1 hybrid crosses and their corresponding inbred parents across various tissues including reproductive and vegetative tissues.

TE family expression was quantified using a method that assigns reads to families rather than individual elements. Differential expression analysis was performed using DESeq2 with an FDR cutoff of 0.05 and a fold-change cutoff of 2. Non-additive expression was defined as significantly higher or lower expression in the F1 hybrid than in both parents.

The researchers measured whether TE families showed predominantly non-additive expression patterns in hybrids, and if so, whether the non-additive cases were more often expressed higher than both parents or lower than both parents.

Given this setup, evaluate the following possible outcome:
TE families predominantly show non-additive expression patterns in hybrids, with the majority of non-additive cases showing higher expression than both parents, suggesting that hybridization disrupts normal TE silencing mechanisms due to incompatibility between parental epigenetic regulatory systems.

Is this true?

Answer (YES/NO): NO